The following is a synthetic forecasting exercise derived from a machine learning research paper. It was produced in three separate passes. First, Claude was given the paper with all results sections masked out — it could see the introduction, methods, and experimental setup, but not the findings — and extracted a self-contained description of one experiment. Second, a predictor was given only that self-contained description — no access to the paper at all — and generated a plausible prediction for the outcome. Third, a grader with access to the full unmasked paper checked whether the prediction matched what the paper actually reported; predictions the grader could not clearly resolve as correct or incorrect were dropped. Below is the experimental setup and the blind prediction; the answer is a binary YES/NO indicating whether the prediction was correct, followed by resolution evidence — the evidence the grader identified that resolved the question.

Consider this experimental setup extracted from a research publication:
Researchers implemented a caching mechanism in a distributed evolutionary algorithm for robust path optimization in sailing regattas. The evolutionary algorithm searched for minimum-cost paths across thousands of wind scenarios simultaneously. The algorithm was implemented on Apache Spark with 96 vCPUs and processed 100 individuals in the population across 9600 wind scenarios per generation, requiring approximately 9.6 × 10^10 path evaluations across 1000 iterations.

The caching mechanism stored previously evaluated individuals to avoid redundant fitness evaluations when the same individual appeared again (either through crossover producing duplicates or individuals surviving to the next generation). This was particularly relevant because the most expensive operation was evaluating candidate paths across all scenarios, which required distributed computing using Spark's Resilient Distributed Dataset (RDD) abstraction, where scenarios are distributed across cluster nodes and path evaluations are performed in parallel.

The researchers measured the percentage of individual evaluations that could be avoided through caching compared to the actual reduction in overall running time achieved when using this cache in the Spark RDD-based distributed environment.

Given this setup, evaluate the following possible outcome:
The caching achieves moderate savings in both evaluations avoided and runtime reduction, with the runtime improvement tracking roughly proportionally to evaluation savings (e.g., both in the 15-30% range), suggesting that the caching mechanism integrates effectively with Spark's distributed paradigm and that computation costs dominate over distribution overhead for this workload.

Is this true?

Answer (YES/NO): NO